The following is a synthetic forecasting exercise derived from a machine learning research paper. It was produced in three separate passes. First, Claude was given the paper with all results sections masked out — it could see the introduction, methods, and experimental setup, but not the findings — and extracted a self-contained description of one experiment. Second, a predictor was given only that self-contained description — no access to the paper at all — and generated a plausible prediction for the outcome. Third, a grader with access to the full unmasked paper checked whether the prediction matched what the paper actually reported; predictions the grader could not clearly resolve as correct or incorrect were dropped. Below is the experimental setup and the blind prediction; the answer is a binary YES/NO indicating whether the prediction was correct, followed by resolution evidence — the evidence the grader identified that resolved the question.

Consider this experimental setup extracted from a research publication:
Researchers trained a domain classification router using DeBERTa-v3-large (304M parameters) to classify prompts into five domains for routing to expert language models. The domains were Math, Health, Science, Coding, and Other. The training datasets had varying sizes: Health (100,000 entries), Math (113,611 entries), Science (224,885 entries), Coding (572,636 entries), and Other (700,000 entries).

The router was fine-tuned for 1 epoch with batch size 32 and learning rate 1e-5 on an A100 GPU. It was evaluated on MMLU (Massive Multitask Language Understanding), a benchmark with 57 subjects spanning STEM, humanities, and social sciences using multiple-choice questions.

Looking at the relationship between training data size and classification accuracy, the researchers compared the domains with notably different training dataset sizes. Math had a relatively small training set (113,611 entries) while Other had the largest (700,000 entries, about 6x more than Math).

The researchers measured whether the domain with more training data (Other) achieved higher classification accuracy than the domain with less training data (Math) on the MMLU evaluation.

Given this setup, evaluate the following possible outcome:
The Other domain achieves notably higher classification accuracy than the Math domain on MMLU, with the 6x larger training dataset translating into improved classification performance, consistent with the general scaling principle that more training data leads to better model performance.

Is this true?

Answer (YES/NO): NO